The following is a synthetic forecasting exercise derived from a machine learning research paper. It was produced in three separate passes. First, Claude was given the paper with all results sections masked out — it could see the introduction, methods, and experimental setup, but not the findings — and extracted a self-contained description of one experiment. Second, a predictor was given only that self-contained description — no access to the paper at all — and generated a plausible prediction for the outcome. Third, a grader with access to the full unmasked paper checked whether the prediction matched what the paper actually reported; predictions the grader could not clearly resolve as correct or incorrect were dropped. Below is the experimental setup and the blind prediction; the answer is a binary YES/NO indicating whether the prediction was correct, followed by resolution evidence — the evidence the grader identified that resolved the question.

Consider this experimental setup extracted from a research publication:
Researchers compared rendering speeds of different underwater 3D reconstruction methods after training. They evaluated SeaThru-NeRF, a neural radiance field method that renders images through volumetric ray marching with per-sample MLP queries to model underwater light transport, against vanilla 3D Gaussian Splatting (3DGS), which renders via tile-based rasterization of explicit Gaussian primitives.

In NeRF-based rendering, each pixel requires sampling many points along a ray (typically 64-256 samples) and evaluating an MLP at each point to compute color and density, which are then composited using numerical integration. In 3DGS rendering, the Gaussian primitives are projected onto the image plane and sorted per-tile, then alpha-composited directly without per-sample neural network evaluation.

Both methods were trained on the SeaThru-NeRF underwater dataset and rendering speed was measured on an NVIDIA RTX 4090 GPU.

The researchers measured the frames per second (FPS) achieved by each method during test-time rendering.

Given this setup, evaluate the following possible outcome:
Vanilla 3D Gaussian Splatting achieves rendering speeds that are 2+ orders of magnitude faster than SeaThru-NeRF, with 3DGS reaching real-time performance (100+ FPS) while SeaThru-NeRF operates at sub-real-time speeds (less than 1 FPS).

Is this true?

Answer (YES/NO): YES